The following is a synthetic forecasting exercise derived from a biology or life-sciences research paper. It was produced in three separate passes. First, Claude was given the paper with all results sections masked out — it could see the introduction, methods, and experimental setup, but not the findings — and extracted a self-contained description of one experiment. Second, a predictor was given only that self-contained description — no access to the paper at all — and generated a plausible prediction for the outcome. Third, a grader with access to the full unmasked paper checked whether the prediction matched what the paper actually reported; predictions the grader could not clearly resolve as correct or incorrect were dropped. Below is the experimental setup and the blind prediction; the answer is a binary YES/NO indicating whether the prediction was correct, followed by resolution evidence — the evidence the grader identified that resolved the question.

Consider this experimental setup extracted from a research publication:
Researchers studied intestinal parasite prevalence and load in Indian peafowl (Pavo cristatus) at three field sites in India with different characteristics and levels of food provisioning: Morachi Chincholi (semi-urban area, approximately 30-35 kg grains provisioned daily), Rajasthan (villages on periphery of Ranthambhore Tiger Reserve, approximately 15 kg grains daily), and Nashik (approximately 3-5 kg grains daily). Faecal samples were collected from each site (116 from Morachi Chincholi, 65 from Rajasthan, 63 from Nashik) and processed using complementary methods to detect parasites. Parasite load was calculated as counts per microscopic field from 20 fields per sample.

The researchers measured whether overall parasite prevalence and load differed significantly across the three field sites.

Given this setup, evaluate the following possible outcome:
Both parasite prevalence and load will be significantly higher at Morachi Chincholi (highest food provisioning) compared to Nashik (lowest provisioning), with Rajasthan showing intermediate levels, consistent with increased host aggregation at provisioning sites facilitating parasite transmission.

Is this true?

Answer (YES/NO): NO